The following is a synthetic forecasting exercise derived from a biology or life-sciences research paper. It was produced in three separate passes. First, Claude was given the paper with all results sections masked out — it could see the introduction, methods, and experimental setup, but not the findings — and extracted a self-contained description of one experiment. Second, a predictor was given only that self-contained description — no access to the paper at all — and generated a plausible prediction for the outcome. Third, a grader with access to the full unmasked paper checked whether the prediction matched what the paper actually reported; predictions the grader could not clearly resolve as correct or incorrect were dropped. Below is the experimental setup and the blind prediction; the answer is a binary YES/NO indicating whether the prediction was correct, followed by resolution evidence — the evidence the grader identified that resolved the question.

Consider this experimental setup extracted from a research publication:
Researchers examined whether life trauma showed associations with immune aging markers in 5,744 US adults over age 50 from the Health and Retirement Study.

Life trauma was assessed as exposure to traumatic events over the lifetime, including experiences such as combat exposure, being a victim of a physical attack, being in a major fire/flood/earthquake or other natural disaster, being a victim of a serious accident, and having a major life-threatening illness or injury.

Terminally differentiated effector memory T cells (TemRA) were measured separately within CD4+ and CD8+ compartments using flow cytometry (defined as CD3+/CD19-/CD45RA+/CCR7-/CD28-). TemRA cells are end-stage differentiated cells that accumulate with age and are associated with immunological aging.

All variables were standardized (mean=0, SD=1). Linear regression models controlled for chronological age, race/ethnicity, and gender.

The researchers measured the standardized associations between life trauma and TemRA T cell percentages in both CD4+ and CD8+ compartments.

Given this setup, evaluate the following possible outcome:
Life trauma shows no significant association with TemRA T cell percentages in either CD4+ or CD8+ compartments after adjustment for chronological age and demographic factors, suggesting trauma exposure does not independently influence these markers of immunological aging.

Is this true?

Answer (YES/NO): YES